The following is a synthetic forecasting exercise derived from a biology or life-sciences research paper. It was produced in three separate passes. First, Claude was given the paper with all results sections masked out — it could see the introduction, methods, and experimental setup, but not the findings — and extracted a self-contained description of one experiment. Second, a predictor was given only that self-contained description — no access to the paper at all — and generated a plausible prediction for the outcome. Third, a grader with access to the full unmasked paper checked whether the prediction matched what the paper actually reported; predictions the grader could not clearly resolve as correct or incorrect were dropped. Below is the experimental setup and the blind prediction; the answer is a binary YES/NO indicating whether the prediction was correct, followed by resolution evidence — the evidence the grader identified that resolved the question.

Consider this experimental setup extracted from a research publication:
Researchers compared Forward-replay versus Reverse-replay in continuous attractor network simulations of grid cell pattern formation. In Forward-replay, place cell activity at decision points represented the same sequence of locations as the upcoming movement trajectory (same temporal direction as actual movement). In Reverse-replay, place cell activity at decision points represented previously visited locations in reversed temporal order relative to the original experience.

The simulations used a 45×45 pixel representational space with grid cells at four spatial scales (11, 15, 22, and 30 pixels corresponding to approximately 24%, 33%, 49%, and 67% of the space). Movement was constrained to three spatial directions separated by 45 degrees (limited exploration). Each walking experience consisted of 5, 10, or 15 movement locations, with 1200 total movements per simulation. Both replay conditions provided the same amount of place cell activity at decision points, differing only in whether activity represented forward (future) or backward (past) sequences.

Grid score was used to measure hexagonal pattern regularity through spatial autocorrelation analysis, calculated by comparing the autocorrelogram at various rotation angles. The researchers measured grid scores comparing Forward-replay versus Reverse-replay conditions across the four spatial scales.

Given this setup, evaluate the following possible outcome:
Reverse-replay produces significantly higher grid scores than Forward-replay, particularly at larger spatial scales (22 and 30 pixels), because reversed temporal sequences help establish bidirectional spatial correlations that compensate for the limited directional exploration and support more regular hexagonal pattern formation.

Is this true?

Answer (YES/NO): NO